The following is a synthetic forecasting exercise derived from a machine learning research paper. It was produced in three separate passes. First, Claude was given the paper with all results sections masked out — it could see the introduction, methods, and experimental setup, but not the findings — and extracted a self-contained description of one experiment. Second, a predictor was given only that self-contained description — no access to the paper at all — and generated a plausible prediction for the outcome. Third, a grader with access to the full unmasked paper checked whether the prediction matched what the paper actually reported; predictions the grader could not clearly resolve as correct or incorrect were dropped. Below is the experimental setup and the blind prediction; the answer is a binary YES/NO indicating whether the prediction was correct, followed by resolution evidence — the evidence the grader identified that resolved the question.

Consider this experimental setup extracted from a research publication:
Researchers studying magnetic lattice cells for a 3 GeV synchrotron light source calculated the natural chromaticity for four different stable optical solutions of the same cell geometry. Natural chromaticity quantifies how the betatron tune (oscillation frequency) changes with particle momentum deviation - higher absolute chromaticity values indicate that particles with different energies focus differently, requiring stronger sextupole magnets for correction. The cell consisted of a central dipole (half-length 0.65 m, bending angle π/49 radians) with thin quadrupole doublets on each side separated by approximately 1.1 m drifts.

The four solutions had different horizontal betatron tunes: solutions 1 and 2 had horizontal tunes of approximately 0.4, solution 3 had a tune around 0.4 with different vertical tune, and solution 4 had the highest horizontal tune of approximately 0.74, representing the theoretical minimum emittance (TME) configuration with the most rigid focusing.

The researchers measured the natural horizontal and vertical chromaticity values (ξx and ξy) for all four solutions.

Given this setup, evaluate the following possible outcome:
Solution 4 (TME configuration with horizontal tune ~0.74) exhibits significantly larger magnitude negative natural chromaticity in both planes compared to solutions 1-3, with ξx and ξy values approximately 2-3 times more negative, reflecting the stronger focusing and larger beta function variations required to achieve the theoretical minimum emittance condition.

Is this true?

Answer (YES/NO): NO